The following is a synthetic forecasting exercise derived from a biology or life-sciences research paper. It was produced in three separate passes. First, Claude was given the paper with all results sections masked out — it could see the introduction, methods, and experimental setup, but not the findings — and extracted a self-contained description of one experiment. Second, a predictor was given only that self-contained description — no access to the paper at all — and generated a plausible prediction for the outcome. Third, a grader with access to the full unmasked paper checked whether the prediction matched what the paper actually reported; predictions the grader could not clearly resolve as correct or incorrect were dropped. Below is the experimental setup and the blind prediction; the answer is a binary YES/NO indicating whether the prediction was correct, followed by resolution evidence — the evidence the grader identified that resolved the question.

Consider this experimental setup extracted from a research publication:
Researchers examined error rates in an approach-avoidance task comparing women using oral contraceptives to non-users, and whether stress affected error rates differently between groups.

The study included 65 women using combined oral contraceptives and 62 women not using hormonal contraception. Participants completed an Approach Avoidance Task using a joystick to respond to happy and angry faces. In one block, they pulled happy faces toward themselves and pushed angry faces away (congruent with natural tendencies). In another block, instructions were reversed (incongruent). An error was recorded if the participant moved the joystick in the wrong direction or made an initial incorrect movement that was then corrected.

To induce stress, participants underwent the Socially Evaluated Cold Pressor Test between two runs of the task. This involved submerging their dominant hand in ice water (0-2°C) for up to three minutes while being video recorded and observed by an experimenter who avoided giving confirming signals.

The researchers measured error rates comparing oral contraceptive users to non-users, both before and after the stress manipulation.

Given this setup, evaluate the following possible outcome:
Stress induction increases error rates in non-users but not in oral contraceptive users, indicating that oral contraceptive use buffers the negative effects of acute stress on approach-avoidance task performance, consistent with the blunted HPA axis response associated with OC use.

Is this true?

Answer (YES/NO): NO